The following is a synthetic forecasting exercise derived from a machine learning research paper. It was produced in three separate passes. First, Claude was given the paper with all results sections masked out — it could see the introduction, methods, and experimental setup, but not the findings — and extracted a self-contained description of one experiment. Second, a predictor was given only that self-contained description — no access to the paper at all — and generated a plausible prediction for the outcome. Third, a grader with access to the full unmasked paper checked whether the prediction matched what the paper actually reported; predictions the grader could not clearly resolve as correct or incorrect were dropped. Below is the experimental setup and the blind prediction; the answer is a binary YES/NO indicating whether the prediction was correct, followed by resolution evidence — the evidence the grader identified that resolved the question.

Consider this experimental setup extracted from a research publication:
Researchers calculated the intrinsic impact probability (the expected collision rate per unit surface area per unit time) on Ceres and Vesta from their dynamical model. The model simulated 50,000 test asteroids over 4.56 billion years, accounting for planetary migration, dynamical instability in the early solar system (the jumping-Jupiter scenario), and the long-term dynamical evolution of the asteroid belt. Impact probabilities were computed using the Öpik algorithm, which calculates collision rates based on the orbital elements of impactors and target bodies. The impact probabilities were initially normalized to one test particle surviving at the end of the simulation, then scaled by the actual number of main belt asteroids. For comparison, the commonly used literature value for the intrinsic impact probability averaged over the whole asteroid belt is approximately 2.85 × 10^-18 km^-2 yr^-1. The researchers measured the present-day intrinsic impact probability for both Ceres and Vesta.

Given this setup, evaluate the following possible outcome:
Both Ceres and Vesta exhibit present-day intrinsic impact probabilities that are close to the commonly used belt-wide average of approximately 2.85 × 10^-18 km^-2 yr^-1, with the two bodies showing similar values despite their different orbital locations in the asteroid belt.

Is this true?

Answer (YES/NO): NO